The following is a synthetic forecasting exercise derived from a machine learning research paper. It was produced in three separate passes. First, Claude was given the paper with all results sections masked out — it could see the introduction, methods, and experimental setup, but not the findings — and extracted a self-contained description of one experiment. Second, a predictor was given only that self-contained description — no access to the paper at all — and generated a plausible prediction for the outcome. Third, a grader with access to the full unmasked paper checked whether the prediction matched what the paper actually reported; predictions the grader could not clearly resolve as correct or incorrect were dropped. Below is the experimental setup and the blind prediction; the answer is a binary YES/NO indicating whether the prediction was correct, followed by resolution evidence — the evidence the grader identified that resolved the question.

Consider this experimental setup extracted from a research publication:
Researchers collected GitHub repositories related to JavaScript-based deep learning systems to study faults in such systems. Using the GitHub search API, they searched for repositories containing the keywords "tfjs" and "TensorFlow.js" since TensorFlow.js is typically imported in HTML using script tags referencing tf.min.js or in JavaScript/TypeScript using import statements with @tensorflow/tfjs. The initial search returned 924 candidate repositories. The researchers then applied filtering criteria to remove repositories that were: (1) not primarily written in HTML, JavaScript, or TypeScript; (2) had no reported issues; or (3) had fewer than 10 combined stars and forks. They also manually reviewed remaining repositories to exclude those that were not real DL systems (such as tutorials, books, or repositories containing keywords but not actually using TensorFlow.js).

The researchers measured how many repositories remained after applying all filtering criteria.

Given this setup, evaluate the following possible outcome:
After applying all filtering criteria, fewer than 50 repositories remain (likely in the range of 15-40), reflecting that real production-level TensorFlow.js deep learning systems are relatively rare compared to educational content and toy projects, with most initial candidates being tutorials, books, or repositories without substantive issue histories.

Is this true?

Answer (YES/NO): NO